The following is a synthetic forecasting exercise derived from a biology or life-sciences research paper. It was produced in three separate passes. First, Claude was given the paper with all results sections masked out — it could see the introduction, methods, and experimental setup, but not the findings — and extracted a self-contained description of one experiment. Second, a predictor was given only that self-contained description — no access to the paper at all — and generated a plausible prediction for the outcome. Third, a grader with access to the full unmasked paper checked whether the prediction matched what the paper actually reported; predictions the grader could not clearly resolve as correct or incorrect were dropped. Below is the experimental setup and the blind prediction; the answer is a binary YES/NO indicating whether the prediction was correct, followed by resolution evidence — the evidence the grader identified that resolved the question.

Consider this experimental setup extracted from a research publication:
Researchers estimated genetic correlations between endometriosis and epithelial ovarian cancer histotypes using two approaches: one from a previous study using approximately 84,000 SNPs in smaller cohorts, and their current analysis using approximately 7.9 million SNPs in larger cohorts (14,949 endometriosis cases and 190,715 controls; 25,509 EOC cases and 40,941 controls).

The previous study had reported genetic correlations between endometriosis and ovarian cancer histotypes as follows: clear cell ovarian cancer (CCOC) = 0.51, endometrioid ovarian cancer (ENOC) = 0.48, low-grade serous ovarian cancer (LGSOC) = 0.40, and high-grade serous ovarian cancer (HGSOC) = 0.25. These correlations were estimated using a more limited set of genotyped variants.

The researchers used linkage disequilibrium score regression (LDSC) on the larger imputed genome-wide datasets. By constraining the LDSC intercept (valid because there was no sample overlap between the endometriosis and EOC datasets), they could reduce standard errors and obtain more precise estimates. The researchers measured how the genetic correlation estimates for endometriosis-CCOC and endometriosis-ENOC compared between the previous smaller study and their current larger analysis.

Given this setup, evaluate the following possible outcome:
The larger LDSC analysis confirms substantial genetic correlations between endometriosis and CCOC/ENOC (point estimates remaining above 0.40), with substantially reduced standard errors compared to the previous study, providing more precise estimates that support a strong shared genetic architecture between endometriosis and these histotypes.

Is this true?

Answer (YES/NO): YES